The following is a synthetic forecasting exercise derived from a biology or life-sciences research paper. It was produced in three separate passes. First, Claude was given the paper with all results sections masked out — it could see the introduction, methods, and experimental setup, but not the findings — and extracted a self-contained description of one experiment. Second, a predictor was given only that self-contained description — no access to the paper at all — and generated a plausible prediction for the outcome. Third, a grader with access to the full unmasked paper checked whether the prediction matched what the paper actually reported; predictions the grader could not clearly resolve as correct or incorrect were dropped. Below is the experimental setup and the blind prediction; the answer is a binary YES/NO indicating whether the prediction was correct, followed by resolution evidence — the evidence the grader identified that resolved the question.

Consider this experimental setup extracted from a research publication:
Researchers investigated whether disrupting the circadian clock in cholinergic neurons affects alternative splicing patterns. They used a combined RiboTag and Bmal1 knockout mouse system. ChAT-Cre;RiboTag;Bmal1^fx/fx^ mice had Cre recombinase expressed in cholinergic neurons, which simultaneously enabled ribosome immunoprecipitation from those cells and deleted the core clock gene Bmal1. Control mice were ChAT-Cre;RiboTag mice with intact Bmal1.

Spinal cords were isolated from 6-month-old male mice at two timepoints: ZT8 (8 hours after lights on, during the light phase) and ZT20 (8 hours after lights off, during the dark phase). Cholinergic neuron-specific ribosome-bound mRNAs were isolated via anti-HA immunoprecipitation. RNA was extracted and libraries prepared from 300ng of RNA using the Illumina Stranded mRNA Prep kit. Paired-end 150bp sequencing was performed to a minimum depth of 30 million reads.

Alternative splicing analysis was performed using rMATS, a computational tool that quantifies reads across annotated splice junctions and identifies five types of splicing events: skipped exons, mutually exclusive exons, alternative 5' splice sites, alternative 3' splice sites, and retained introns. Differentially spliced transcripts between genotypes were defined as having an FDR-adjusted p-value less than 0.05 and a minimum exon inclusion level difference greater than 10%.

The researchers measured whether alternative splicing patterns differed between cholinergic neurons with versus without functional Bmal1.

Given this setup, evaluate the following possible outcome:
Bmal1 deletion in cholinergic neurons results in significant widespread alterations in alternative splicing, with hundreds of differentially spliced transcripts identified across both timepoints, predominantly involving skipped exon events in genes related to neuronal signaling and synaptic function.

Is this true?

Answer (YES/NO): NO